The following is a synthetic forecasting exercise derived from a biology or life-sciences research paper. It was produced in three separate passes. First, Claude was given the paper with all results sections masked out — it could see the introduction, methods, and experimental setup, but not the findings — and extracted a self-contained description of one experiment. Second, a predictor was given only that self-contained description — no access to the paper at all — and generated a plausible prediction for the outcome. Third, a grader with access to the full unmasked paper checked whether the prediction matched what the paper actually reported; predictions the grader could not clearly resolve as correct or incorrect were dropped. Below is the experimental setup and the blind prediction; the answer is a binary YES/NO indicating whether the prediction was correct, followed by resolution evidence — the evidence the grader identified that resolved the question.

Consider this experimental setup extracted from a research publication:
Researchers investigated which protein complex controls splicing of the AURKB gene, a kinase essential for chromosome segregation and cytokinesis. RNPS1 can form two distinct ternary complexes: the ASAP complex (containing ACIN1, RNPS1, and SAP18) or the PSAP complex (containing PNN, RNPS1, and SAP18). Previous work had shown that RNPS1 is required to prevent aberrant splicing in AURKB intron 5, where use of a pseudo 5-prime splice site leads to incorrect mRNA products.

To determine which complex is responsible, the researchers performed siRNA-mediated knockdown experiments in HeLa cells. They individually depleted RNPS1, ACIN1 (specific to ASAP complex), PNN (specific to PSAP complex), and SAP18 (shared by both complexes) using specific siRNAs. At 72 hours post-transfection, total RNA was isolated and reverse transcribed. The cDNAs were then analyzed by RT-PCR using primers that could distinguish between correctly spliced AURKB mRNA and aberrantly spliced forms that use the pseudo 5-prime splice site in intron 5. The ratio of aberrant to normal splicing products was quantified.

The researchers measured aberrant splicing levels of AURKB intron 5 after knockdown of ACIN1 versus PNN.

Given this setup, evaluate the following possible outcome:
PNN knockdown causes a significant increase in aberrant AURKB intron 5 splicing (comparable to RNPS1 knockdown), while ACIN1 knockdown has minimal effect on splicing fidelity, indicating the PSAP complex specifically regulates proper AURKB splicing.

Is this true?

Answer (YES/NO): YES